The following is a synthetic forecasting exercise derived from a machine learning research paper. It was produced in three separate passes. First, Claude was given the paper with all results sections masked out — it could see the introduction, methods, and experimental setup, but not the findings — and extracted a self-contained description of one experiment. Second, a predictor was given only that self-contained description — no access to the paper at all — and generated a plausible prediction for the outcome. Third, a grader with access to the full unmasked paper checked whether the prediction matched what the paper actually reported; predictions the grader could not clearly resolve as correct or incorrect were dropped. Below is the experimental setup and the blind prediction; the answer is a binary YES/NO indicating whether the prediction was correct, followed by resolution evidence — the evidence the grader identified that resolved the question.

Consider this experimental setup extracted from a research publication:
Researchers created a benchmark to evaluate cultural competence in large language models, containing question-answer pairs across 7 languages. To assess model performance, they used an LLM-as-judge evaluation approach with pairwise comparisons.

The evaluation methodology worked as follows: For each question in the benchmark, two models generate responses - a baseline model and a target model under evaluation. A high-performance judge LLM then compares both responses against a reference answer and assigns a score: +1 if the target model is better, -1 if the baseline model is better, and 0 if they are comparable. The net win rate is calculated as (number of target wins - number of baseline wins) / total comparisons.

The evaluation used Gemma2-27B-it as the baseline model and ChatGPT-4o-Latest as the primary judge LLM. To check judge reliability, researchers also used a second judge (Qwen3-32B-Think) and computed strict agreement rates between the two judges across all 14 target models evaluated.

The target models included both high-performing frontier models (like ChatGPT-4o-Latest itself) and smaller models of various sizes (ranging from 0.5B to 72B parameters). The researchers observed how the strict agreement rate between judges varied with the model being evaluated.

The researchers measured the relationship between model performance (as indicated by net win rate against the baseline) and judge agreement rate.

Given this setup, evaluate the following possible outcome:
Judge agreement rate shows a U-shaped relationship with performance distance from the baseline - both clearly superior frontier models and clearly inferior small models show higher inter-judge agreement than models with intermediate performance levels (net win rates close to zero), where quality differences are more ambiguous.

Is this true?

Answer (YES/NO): YES